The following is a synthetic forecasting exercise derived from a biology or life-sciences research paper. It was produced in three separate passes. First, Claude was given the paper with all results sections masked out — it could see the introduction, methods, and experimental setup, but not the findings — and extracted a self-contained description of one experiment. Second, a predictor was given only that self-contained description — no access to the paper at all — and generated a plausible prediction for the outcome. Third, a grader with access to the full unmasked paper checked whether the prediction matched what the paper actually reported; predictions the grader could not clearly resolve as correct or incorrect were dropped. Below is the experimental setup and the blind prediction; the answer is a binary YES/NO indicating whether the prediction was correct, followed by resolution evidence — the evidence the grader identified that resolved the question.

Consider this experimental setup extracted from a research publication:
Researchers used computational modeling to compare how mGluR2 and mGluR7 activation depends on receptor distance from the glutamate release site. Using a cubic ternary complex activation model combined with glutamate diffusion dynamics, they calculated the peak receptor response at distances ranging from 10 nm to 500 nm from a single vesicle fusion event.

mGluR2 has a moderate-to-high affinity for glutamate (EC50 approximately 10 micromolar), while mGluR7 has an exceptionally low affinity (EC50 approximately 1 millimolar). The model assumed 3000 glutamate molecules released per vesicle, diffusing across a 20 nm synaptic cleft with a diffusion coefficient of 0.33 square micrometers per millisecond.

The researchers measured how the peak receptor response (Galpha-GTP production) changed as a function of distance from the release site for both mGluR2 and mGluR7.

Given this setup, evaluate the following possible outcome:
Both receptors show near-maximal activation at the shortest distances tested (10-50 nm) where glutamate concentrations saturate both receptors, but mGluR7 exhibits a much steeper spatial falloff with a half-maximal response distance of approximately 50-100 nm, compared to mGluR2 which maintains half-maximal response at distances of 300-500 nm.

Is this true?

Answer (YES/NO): NO